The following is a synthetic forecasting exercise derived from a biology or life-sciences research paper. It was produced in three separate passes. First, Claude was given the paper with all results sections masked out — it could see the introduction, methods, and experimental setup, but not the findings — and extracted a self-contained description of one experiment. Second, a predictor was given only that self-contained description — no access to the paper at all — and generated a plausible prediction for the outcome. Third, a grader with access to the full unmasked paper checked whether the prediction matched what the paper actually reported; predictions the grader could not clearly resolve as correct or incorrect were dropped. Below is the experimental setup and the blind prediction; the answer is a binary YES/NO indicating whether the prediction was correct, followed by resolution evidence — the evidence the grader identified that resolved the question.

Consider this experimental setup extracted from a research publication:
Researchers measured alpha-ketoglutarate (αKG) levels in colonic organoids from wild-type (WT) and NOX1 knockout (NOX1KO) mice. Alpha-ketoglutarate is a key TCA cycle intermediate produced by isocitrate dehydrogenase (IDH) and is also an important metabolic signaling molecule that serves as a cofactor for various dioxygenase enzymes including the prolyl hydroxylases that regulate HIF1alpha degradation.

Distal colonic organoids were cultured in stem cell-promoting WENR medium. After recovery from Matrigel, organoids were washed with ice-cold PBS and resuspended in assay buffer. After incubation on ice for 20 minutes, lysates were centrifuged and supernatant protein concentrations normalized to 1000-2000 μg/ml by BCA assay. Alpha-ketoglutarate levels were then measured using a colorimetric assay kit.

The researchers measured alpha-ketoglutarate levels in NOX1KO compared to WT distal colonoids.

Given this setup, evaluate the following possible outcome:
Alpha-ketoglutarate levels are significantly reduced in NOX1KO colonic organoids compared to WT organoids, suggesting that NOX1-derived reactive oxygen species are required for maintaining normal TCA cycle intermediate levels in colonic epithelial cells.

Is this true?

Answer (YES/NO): NO